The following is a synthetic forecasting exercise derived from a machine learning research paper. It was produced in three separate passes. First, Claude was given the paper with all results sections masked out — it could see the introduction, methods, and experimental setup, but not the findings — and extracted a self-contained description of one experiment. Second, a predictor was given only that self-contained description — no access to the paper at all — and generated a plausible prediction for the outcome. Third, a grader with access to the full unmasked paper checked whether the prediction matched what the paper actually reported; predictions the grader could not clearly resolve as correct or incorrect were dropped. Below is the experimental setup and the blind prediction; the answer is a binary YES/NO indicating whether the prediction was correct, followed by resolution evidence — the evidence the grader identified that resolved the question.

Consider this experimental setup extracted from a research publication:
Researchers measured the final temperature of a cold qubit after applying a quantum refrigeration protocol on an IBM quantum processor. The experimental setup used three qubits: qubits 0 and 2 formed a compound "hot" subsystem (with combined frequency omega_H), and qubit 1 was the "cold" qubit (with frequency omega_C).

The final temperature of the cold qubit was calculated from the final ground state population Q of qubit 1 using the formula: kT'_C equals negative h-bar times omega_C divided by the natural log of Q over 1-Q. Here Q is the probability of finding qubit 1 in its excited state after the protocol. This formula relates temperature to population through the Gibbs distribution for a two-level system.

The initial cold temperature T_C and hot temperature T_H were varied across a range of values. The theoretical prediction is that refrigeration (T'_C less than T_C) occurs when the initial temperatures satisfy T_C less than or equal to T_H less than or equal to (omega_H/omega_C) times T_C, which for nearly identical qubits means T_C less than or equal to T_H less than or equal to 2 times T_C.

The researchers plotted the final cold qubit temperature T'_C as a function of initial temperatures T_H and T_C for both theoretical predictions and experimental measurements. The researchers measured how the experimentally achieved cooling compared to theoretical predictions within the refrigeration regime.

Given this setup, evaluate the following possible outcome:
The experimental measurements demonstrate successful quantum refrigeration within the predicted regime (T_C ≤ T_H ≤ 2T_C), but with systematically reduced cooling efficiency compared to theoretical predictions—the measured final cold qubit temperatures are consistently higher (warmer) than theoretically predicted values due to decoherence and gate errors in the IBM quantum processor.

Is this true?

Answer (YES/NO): YES